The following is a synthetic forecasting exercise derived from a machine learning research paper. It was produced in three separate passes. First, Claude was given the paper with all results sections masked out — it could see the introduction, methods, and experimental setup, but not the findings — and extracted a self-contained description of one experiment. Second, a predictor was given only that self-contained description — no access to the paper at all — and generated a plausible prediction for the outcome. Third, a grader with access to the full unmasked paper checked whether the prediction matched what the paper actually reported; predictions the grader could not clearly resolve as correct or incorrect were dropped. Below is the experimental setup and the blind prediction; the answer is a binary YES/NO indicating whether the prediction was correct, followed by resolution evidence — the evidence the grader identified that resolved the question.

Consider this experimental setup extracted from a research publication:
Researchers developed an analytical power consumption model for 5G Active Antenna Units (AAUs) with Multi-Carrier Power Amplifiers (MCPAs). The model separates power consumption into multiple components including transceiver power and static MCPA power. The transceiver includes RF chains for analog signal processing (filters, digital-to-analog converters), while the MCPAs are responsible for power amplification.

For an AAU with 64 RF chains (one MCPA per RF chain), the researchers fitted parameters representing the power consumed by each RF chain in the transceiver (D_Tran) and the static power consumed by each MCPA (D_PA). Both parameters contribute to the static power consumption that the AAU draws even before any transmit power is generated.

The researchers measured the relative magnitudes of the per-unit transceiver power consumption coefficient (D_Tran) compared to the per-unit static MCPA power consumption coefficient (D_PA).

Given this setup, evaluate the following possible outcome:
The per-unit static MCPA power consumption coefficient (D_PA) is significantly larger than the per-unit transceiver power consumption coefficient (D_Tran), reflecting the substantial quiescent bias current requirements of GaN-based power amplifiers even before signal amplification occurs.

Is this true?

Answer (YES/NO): YES